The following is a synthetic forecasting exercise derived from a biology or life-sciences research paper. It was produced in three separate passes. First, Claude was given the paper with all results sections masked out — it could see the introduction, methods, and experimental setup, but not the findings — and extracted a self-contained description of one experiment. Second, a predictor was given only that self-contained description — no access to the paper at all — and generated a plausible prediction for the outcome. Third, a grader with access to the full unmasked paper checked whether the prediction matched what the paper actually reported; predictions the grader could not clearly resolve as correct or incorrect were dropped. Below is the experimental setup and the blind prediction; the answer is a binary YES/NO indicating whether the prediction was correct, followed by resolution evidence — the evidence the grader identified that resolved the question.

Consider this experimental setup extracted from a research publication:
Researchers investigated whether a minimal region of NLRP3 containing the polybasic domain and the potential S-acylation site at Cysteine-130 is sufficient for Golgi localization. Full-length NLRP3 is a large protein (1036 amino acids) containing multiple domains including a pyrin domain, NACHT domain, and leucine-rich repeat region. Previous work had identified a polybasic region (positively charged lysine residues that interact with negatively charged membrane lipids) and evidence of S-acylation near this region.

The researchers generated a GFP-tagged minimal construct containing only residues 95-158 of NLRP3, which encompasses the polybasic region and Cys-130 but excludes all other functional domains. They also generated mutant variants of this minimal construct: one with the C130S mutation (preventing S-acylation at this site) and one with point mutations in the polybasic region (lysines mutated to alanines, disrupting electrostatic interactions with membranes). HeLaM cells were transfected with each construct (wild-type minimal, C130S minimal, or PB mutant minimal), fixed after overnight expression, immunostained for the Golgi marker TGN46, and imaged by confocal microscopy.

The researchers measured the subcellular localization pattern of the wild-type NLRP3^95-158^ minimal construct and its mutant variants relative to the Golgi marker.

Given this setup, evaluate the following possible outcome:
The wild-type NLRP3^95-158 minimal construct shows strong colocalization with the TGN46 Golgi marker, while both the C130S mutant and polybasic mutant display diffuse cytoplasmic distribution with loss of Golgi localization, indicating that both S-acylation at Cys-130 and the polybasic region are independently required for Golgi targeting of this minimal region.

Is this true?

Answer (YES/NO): NO